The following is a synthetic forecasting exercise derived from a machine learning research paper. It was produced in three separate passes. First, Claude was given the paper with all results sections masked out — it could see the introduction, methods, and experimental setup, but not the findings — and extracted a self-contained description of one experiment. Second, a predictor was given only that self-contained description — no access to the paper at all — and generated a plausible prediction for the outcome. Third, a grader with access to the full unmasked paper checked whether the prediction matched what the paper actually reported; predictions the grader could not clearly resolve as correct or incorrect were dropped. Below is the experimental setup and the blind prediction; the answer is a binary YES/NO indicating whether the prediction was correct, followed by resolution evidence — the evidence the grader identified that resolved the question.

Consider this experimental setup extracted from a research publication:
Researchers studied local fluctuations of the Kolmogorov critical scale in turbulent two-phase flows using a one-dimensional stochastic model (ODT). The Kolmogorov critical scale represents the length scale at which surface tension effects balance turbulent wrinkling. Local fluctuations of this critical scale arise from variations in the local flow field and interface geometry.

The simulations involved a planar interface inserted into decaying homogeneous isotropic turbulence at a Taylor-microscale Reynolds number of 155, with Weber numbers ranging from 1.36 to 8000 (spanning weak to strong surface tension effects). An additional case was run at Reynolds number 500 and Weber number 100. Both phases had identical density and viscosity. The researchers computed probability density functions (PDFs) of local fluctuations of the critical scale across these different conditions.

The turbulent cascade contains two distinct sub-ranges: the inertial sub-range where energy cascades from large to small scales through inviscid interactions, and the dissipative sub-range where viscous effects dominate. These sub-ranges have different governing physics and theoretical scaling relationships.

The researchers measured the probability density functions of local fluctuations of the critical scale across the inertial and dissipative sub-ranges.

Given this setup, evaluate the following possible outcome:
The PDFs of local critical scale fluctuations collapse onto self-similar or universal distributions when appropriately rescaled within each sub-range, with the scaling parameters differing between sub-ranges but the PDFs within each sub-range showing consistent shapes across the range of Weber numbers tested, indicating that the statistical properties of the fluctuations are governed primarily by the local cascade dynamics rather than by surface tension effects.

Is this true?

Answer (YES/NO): NO